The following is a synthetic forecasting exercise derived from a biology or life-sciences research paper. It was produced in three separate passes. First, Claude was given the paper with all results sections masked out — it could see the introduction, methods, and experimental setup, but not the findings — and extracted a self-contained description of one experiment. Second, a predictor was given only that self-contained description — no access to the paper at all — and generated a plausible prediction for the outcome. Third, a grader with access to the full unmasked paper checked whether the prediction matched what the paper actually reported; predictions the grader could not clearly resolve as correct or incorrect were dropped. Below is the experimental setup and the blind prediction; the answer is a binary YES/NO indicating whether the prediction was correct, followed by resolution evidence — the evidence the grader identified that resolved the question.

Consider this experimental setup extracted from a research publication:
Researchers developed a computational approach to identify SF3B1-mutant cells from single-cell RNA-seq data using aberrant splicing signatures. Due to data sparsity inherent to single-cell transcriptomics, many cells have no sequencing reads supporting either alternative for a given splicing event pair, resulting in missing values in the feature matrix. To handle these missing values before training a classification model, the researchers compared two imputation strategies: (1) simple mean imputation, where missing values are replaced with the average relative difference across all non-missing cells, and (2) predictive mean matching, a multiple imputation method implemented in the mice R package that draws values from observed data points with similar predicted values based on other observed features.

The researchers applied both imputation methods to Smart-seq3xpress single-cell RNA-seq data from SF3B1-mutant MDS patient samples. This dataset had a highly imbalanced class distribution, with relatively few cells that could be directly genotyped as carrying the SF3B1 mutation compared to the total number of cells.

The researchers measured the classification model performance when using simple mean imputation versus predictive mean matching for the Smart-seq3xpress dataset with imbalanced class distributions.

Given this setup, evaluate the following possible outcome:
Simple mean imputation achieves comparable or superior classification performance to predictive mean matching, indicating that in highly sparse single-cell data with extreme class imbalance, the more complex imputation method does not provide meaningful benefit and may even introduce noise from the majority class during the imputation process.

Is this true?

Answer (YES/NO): NO